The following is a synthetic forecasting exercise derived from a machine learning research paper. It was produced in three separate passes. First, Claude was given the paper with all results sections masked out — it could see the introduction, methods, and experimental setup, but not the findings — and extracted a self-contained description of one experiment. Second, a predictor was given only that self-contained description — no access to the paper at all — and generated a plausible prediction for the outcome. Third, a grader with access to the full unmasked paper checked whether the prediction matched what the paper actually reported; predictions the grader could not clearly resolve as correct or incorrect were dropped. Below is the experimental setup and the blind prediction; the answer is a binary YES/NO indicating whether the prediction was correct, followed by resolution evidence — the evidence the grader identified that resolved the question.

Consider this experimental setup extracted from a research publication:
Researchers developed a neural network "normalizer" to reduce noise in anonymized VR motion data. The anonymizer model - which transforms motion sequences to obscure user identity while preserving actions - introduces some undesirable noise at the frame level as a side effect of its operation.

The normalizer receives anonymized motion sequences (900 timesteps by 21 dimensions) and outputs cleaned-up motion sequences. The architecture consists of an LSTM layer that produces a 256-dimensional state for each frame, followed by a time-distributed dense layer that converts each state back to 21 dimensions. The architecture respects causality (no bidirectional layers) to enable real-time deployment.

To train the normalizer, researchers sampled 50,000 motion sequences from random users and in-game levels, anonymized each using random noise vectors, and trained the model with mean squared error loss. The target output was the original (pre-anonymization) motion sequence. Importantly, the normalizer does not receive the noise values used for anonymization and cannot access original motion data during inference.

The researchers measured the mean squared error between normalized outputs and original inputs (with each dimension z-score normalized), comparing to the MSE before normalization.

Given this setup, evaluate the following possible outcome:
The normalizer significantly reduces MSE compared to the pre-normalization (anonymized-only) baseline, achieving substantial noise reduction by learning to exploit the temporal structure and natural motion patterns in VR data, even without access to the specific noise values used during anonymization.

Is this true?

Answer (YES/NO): YES